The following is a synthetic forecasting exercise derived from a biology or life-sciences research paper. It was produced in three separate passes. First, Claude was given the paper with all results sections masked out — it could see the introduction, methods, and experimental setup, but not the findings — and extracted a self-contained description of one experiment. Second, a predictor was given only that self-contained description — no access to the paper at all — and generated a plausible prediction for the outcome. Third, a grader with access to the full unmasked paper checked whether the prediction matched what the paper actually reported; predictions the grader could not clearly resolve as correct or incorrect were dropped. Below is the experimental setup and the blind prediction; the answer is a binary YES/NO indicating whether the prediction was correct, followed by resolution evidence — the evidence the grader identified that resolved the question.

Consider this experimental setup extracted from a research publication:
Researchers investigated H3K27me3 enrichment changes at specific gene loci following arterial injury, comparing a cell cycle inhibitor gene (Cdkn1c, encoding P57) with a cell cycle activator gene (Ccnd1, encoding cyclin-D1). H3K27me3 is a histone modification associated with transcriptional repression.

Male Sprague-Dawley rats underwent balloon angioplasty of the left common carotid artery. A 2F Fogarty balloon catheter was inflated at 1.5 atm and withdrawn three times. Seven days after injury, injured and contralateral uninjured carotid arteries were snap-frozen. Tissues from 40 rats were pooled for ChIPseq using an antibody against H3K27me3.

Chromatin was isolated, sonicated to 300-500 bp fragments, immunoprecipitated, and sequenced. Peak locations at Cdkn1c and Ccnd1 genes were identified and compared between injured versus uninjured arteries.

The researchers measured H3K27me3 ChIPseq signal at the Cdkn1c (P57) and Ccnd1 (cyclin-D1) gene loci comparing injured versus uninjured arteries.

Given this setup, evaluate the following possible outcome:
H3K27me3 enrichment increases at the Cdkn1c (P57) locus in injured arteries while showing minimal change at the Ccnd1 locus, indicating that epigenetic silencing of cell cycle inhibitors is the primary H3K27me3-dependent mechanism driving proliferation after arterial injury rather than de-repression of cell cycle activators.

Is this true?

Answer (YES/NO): NO